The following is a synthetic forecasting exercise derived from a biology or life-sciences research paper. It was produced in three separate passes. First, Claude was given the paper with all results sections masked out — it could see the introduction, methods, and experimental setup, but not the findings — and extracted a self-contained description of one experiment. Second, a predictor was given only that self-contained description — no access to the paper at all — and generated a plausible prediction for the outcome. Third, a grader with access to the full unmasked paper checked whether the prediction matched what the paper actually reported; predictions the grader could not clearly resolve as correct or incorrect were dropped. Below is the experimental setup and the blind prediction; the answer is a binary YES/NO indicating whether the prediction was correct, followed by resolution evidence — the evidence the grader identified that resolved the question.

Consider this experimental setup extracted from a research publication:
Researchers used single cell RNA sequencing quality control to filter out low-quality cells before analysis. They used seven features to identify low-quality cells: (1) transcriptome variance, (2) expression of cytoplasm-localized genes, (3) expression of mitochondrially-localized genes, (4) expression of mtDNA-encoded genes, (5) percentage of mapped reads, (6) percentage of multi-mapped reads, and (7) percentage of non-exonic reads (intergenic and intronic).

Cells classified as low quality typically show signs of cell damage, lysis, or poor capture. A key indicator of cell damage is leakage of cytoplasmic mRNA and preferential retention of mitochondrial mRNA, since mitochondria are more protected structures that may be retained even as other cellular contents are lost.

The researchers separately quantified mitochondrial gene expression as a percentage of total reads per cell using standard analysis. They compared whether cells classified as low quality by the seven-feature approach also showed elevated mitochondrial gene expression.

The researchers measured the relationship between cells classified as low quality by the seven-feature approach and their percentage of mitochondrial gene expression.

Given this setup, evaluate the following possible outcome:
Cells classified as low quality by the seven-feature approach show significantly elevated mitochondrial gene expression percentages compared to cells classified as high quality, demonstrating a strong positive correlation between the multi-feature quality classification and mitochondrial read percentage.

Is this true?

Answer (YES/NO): YES